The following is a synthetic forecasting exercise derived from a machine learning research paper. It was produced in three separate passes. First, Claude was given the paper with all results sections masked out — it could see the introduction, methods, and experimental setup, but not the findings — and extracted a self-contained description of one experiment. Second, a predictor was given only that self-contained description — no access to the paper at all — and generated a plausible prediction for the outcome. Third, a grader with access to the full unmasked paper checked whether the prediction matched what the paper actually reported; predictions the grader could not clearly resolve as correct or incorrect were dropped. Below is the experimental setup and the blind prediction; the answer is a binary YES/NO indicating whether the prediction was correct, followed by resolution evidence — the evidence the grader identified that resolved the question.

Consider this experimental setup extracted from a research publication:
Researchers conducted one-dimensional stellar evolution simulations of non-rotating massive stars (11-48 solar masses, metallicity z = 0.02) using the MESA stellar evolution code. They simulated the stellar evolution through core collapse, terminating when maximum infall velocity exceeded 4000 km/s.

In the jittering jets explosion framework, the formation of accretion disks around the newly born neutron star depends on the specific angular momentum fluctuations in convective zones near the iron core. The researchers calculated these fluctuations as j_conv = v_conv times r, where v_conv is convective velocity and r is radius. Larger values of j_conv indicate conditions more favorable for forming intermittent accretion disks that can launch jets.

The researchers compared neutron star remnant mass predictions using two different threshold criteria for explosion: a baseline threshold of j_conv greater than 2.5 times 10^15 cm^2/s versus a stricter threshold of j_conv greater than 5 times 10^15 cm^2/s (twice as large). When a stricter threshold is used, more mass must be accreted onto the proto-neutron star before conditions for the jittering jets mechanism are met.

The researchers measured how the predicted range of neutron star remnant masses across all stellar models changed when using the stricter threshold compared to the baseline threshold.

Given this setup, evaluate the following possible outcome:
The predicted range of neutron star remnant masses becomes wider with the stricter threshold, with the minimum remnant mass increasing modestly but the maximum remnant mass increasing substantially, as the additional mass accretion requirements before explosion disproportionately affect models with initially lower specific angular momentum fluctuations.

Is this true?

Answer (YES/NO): YES